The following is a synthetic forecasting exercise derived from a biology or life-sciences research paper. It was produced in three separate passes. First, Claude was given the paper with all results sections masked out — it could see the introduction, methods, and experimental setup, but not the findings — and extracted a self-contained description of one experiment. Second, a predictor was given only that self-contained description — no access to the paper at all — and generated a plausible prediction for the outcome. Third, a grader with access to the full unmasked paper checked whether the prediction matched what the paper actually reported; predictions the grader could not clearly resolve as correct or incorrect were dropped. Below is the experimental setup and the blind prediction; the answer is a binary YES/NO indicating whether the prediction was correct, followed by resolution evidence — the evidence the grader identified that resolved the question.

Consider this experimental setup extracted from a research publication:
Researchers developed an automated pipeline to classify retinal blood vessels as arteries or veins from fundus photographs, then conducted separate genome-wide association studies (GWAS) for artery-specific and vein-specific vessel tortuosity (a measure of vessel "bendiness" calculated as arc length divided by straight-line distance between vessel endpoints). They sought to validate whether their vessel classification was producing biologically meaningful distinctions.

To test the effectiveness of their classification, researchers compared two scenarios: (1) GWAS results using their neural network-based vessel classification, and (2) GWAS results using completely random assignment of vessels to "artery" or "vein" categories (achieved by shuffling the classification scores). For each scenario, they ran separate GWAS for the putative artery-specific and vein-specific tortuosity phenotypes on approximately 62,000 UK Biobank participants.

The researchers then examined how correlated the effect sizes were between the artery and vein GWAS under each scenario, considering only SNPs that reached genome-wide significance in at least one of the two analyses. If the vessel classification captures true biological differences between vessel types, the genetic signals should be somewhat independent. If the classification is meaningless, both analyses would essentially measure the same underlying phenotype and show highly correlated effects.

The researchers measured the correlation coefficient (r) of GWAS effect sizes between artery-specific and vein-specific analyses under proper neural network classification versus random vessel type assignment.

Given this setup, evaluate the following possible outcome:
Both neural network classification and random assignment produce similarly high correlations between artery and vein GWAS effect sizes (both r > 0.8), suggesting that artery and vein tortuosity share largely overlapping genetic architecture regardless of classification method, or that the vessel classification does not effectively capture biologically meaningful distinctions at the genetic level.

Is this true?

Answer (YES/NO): NO